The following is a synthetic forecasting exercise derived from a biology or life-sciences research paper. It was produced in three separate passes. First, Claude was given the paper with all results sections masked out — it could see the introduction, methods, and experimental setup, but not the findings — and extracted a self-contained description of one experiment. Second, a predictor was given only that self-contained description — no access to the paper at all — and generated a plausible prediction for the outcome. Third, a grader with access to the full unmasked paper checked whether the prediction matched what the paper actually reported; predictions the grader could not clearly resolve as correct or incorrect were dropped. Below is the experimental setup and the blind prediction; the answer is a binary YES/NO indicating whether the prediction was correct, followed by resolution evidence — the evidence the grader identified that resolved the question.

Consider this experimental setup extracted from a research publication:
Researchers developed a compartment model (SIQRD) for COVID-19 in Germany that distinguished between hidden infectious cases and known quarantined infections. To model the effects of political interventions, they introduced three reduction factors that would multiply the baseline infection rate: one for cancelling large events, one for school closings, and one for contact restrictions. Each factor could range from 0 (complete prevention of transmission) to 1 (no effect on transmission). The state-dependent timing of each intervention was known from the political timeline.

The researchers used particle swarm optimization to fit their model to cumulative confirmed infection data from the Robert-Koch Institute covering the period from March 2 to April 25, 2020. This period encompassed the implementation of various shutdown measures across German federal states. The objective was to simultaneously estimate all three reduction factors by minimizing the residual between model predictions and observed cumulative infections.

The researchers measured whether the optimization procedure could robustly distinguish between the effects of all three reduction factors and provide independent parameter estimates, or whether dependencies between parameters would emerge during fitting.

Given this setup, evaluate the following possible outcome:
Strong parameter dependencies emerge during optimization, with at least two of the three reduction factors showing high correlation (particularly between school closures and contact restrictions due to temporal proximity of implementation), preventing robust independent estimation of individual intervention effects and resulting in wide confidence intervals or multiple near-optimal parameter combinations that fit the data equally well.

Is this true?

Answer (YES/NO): YES